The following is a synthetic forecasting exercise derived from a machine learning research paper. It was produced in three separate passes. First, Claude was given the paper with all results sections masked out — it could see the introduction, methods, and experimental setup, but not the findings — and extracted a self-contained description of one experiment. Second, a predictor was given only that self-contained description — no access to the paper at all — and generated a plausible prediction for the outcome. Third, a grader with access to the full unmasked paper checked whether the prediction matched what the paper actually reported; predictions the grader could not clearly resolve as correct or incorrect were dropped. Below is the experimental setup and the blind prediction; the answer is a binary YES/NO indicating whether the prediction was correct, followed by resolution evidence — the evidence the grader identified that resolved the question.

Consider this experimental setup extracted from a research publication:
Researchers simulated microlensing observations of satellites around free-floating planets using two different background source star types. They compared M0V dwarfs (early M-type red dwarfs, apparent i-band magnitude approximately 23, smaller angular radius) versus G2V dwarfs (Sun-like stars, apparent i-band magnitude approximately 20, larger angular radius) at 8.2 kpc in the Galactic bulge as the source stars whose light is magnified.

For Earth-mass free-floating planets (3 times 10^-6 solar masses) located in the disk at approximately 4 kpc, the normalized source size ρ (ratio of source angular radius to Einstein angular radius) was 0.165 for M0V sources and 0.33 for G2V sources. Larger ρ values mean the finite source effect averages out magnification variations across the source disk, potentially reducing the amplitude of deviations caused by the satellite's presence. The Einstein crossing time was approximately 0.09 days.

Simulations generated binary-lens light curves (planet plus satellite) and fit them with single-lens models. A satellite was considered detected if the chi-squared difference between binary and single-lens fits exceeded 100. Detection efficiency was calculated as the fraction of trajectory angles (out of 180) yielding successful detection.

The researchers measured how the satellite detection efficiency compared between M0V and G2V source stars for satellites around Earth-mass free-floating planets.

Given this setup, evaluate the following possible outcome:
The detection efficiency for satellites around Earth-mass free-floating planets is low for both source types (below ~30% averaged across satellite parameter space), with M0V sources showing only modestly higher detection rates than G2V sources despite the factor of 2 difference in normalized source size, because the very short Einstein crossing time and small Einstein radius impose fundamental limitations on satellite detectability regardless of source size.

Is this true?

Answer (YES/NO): NO